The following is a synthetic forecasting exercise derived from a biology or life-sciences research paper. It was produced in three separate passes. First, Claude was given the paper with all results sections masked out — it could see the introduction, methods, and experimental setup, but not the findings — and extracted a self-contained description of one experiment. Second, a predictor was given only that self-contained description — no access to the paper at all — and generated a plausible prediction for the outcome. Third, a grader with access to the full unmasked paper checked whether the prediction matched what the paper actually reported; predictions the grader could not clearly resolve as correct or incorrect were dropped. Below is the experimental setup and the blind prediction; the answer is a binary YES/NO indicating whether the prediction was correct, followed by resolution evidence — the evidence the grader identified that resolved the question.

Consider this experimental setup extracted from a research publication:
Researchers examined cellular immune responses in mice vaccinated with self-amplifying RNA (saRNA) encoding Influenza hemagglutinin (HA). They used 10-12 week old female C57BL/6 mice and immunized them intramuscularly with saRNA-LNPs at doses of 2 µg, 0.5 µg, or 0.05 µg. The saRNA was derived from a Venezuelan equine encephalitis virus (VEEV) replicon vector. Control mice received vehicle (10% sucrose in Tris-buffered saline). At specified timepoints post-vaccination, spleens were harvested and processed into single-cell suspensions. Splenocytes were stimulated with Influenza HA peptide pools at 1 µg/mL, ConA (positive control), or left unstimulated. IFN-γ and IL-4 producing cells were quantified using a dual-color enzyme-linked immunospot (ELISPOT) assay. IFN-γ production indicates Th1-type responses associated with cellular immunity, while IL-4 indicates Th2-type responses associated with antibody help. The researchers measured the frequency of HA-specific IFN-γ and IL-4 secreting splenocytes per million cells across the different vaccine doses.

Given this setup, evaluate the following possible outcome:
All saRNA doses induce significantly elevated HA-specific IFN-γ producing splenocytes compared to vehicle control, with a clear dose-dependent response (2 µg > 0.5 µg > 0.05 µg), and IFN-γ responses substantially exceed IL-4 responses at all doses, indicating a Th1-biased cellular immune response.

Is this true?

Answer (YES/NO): NO